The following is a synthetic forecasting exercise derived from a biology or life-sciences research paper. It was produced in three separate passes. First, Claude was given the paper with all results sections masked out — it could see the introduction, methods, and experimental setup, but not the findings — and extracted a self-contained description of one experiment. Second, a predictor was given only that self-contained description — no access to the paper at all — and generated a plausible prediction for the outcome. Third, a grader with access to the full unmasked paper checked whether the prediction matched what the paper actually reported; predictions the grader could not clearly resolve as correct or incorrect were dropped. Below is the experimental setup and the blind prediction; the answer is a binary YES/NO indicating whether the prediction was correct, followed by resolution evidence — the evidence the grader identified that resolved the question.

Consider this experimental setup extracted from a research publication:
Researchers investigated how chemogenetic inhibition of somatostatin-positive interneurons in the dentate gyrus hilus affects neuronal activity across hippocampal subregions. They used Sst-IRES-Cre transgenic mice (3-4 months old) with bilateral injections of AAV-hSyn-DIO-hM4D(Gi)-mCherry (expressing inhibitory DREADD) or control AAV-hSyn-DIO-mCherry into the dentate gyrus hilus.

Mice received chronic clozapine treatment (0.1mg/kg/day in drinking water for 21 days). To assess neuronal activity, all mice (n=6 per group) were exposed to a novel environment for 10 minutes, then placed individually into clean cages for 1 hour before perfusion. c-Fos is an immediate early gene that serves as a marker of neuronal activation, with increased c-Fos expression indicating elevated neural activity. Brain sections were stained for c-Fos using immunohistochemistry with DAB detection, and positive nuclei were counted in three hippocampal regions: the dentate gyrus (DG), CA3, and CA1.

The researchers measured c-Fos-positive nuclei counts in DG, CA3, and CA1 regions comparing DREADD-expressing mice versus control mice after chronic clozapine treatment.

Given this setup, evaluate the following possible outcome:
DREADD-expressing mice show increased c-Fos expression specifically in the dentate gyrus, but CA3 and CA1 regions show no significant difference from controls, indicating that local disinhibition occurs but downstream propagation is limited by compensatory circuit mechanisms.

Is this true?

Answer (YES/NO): YES